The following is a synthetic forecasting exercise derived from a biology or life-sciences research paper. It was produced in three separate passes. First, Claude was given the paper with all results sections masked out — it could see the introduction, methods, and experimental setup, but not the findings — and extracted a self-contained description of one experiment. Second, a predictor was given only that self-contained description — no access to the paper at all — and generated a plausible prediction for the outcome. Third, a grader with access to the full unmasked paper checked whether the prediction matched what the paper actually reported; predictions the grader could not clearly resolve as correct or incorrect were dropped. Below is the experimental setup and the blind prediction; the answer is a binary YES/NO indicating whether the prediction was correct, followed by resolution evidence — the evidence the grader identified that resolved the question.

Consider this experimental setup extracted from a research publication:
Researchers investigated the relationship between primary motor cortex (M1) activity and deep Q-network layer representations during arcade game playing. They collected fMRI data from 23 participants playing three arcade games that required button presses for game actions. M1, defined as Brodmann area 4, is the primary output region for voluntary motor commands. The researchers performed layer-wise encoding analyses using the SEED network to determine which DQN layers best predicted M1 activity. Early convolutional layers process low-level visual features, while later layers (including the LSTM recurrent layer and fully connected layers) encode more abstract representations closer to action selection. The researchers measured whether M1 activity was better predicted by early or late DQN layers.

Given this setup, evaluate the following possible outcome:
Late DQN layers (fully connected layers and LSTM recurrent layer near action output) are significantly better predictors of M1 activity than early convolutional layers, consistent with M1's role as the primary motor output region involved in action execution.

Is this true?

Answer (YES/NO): NO